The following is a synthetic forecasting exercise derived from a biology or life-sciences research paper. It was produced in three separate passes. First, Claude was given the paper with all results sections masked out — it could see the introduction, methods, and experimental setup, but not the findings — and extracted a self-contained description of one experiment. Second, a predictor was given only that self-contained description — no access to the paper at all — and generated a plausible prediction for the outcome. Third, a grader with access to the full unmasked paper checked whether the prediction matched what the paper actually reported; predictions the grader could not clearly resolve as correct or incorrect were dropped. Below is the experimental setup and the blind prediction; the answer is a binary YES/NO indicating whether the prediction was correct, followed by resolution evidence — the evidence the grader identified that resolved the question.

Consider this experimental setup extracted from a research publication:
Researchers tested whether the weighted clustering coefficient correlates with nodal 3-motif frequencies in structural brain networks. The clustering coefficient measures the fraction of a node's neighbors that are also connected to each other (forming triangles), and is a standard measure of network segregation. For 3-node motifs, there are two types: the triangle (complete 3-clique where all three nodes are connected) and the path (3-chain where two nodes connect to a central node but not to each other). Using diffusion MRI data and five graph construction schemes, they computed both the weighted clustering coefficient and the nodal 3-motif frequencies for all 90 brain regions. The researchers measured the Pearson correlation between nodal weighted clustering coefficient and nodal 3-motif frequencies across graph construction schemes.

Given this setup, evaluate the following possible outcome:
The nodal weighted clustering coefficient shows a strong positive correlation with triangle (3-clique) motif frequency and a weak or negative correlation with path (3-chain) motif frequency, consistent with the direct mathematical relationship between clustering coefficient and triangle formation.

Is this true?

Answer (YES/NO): NO